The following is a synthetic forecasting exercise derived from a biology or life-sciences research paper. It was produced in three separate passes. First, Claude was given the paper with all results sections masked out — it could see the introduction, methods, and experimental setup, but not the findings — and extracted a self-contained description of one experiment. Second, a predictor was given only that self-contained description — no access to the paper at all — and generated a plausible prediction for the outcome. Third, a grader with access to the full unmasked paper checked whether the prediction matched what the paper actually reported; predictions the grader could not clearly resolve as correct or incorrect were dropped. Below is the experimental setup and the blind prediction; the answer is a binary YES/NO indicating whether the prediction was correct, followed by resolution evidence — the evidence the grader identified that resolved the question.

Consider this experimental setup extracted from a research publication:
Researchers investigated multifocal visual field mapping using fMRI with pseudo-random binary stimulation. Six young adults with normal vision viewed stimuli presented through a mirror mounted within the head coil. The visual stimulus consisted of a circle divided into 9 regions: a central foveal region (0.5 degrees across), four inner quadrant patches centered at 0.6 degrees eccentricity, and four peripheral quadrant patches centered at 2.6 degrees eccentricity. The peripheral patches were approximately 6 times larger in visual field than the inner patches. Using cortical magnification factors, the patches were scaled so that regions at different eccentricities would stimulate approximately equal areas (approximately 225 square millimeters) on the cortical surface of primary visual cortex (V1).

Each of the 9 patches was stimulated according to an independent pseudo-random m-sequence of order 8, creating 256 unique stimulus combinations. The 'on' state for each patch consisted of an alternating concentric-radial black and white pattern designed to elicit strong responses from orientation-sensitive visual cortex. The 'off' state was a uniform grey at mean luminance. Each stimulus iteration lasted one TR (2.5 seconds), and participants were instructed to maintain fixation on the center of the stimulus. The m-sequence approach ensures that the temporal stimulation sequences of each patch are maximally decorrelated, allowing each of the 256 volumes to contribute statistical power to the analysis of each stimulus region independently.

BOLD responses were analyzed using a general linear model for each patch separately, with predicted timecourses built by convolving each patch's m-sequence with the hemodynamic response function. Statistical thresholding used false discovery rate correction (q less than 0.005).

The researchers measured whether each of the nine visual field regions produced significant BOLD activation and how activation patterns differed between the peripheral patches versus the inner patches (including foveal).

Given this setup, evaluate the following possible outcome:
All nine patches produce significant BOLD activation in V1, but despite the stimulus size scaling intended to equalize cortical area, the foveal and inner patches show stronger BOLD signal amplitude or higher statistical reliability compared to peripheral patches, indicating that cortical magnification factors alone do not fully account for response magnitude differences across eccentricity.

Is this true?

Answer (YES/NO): NO